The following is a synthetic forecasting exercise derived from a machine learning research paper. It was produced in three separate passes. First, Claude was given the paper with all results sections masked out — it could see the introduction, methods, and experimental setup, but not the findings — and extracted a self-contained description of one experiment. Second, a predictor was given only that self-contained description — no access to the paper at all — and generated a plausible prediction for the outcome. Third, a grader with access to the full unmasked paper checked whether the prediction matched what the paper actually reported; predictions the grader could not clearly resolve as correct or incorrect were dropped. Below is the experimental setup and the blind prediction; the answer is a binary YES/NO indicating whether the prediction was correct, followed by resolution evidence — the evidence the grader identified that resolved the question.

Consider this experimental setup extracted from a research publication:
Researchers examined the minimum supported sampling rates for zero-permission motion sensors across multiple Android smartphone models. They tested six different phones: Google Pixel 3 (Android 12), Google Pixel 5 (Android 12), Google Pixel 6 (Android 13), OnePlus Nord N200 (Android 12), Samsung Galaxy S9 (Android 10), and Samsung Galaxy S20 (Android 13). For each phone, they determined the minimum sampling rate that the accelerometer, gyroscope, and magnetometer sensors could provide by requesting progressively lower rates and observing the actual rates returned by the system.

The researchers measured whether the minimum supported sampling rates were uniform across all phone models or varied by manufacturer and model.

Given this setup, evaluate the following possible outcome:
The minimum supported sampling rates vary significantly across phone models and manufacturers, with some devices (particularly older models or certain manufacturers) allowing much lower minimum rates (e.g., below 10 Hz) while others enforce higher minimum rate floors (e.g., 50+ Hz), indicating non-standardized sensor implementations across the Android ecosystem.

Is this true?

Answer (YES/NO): NO